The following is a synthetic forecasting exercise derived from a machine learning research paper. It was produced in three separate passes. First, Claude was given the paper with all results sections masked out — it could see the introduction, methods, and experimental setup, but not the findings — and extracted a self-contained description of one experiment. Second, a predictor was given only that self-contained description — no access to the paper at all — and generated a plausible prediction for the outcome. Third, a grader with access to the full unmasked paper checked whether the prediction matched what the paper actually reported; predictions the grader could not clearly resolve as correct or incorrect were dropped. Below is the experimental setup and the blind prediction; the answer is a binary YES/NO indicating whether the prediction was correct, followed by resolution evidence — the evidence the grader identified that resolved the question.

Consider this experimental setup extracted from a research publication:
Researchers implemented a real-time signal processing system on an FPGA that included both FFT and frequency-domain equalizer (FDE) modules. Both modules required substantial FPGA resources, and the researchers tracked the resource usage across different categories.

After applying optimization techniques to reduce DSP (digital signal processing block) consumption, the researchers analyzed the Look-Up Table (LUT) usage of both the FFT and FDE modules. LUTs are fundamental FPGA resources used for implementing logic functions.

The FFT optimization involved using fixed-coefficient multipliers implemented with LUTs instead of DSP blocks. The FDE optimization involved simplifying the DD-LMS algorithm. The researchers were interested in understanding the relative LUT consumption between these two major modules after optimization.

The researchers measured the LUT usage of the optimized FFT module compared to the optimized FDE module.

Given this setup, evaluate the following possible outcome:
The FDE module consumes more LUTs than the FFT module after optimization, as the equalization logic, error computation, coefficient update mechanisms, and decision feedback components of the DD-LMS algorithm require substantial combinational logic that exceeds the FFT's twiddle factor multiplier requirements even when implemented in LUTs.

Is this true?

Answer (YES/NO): YES